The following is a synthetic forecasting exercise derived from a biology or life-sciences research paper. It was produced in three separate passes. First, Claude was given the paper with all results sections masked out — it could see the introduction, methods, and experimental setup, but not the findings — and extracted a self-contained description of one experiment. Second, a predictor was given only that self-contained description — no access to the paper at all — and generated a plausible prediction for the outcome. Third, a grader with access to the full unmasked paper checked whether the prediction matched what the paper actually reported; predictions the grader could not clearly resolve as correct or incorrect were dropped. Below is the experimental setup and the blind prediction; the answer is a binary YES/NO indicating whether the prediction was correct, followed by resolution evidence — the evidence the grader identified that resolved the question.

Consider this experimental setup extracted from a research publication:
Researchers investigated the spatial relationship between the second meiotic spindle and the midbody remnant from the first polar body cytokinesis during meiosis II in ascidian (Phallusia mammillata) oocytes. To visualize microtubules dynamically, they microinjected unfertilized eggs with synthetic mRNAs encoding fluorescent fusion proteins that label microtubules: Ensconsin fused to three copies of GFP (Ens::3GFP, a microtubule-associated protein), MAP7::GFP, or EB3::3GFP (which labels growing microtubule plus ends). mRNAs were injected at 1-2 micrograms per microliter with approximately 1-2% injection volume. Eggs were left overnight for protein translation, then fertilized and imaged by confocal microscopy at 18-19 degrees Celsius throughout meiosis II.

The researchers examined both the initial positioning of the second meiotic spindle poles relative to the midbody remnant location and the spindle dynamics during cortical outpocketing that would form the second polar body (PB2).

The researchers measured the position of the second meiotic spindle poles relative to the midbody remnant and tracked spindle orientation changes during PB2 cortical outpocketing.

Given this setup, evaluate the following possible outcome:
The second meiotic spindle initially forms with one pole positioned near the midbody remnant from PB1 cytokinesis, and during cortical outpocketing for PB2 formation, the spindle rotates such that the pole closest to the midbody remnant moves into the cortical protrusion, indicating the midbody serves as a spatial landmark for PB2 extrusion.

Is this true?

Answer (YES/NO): NO